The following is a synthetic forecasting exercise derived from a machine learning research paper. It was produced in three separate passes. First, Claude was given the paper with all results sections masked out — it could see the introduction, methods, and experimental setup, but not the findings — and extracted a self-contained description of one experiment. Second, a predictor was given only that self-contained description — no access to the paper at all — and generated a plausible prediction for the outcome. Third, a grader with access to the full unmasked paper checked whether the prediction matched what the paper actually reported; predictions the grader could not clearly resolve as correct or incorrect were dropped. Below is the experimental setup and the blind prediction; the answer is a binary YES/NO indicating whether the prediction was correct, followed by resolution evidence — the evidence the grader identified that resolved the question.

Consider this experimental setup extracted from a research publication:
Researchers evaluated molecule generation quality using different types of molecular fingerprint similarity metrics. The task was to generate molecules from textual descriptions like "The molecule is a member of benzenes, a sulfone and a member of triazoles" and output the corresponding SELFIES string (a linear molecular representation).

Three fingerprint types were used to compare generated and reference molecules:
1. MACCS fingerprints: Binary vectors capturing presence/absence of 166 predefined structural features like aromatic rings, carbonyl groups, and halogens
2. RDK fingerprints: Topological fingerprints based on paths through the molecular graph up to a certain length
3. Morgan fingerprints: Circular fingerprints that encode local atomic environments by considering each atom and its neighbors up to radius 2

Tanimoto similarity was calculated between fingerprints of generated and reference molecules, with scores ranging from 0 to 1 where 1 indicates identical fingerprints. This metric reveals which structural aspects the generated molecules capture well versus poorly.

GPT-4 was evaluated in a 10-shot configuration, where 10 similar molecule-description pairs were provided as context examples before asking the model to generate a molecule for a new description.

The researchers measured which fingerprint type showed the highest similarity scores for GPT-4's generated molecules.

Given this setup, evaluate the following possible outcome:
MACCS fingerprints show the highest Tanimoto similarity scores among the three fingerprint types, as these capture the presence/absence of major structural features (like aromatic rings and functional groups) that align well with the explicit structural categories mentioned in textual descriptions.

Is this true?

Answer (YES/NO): YES